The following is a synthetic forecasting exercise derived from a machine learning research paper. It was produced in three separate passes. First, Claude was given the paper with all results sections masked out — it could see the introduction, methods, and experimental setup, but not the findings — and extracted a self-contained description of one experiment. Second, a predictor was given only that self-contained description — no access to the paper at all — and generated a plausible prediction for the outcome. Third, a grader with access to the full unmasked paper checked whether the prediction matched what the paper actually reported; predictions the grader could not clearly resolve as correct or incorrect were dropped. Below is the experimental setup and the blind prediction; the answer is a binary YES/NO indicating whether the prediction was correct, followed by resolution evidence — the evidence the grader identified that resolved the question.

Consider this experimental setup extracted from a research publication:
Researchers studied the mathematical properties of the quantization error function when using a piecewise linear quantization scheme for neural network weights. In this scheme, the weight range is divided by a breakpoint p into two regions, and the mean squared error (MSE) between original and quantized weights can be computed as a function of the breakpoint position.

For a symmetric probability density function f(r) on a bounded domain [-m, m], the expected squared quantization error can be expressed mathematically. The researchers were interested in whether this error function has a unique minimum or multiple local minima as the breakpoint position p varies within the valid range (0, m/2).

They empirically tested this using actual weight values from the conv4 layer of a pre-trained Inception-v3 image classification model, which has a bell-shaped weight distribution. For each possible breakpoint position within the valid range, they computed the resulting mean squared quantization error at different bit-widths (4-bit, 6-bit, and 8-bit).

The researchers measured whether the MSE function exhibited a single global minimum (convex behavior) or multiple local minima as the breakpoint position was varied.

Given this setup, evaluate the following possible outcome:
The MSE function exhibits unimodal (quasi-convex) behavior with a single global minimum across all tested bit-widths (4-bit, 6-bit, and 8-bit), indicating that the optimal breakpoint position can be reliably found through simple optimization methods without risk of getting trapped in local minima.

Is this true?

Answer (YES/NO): YES